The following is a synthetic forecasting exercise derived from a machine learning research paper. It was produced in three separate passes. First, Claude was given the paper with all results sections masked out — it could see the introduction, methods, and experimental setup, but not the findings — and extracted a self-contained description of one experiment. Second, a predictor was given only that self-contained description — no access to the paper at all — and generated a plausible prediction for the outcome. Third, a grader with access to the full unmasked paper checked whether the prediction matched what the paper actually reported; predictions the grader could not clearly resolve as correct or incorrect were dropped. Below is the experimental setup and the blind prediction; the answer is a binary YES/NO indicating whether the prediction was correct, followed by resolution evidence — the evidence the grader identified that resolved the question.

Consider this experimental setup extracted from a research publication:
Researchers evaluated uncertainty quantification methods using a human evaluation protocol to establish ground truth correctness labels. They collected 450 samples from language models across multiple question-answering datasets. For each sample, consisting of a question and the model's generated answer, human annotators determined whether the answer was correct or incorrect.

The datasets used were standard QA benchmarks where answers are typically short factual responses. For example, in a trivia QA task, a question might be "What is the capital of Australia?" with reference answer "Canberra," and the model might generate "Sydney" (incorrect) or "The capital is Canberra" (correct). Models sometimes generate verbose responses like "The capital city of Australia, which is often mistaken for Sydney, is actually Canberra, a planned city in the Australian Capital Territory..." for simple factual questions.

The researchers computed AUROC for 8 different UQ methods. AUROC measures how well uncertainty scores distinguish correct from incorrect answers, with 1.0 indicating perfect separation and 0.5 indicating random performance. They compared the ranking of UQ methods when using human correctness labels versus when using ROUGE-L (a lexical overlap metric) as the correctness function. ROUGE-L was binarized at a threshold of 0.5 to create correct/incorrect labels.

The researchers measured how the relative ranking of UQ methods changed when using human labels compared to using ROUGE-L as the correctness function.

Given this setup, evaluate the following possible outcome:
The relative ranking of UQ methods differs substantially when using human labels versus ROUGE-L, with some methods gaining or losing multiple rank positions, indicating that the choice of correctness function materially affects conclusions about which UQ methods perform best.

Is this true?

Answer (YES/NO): YES